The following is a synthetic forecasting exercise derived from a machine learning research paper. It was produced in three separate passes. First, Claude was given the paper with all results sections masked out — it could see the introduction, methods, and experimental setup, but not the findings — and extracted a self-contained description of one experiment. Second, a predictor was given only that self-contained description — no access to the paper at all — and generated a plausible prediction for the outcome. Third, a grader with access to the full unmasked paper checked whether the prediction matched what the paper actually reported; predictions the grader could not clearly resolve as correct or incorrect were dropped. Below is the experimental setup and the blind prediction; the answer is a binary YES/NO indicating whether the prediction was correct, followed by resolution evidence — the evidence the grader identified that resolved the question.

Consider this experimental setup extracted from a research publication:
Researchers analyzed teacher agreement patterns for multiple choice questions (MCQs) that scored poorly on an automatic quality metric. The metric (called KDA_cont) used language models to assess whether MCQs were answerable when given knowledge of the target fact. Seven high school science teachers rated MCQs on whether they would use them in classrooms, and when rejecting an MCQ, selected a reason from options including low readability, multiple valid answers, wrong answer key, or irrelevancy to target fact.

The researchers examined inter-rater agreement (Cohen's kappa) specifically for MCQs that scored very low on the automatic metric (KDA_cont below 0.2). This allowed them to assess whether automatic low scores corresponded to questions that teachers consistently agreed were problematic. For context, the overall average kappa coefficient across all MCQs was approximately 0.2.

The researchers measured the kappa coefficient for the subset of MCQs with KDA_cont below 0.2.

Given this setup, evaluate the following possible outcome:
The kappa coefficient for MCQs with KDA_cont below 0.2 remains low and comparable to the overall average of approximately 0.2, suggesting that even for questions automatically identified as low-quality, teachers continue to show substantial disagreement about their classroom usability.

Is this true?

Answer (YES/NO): NO